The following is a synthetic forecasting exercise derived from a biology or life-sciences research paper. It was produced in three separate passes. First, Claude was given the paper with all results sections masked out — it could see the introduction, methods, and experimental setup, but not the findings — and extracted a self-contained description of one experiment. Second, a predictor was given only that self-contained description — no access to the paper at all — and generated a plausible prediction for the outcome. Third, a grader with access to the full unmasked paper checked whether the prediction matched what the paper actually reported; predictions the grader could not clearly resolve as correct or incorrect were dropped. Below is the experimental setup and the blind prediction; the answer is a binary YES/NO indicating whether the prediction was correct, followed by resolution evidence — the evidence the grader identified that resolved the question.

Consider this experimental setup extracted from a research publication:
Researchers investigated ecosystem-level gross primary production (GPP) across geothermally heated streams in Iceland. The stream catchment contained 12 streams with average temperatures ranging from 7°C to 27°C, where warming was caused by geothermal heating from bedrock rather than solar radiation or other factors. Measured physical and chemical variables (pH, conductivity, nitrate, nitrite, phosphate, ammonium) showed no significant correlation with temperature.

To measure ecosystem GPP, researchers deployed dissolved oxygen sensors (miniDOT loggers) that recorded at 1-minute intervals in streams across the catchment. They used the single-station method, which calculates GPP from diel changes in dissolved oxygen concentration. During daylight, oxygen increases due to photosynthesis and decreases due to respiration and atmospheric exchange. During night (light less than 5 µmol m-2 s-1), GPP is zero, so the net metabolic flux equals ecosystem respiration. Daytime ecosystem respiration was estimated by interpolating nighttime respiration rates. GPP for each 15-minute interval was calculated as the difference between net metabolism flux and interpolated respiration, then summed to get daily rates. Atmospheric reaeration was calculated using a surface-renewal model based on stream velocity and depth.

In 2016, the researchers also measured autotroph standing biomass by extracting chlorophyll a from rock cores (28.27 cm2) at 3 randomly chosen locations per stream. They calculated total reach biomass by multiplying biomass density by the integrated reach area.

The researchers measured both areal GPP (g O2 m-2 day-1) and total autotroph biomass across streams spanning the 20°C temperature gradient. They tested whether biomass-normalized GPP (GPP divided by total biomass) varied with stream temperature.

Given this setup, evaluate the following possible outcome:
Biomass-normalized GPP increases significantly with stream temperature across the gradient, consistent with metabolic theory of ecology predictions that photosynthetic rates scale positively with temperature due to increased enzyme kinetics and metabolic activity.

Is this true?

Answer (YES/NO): NO